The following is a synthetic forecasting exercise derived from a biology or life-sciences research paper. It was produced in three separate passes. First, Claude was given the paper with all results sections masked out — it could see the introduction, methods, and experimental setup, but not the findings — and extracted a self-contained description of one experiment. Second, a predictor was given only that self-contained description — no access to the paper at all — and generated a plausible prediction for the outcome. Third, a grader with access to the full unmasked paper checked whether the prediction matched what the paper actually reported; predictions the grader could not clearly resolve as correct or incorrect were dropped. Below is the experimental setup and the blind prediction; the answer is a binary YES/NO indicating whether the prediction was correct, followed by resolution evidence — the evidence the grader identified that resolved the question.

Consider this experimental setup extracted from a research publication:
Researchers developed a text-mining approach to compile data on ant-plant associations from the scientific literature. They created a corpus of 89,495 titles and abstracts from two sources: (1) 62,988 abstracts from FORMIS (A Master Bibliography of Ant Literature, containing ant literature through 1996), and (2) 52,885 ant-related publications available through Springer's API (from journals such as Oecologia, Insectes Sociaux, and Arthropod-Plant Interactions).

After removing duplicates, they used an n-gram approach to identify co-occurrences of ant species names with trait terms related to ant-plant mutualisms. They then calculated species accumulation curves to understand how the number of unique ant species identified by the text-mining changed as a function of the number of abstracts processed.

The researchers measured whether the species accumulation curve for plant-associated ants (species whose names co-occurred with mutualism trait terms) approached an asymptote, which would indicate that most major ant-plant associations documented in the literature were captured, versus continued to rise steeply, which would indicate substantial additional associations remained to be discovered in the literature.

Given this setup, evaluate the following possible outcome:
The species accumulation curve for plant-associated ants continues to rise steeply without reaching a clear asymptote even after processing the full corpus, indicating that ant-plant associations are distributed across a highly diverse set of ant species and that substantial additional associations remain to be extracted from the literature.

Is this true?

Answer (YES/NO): NO